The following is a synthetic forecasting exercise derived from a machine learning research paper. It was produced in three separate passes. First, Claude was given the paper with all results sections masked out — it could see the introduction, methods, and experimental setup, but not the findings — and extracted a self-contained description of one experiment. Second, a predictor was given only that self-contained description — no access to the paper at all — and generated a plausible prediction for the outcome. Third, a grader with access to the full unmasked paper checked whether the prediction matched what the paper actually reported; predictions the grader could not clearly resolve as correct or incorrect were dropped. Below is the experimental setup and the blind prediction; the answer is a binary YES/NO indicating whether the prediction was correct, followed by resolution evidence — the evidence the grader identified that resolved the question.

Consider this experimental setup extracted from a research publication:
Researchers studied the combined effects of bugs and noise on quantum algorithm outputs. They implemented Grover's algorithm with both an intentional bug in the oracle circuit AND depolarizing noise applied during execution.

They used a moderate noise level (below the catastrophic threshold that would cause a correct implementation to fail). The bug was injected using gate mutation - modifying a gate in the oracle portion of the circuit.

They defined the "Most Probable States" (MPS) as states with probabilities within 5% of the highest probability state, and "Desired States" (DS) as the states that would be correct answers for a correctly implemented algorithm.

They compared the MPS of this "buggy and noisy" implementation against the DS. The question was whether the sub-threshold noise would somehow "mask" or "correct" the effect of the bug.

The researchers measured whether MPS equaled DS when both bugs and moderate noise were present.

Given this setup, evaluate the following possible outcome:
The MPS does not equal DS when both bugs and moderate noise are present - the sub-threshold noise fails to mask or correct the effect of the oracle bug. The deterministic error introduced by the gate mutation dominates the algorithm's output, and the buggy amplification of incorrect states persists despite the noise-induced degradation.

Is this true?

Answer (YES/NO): YES